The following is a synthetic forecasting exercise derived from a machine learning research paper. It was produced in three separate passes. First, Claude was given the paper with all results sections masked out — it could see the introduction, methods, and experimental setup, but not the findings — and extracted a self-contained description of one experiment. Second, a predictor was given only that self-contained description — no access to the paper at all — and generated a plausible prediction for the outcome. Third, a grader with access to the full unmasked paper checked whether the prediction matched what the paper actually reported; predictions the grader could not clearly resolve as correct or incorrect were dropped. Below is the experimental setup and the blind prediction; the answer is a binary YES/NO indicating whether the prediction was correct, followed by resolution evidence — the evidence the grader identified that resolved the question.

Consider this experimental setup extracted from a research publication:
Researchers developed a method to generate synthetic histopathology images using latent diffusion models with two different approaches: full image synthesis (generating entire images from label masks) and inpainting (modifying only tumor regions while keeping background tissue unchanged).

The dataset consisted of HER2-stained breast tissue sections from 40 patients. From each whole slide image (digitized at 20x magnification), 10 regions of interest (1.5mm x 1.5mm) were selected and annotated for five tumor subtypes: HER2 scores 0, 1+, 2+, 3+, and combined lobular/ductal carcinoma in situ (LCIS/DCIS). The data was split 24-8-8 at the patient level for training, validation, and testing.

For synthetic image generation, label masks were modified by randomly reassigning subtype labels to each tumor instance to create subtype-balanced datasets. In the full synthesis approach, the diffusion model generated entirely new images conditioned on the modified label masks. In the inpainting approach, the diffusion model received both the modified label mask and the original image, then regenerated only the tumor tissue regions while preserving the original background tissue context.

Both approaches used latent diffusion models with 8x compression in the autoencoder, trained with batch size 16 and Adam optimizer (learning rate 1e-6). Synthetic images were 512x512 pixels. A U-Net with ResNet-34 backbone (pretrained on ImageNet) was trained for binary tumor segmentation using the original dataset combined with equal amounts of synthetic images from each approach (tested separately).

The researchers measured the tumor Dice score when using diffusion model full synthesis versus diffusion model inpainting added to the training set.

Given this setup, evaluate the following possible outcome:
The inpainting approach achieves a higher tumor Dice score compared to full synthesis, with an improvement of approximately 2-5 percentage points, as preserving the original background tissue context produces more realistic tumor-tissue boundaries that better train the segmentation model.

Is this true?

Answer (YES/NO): NO